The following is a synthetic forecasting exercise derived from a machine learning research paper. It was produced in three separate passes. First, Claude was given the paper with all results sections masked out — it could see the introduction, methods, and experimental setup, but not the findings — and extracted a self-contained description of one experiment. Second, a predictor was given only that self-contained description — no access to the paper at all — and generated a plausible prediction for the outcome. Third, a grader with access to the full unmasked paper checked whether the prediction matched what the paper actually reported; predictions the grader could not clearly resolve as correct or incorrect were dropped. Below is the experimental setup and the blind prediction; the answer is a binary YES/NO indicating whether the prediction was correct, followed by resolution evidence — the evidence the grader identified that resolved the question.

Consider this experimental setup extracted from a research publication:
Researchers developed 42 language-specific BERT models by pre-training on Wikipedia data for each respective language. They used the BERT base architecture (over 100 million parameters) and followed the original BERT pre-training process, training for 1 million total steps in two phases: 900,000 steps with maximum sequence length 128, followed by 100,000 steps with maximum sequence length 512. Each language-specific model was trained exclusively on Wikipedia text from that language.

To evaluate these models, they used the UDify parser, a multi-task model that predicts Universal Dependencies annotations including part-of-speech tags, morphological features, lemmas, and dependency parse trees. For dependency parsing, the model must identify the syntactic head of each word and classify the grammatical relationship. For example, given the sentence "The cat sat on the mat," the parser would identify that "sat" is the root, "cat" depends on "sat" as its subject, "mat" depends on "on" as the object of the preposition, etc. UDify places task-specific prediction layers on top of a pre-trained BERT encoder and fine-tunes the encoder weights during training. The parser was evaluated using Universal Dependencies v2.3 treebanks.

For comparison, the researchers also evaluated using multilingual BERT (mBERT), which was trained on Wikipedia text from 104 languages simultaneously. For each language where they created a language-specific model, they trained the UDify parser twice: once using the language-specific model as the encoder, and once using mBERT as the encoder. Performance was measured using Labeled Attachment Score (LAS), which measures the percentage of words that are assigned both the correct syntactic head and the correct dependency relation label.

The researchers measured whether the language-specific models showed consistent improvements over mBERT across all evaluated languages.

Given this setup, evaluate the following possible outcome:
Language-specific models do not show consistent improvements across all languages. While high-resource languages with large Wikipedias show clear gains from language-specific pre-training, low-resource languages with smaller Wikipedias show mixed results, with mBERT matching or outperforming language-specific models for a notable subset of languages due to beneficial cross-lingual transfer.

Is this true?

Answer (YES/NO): NO